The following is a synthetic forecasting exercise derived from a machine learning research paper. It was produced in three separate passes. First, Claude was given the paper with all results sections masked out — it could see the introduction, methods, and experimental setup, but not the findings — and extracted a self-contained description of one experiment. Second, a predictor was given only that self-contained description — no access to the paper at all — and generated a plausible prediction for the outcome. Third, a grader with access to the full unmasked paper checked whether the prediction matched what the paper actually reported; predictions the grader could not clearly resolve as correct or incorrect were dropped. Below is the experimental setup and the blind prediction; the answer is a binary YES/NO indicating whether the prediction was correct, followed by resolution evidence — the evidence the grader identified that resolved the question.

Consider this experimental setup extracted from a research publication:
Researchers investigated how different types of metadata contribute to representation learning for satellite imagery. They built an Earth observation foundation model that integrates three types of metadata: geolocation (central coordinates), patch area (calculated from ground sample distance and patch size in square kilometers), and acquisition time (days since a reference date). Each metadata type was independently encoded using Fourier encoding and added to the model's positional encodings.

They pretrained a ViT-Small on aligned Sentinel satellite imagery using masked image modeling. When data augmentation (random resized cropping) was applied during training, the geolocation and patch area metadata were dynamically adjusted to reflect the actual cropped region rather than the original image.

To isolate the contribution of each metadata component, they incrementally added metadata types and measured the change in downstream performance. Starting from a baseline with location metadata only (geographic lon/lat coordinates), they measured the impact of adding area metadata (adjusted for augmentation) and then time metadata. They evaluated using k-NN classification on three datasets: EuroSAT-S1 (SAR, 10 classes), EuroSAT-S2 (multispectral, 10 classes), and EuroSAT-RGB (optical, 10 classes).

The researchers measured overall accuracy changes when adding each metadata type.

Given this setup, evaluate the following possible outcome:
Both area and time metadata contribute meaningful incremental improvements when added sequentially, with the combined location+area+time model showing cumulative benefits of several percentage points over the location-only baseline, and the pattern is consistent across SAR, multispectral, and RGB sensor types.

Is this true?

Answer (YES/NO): NO